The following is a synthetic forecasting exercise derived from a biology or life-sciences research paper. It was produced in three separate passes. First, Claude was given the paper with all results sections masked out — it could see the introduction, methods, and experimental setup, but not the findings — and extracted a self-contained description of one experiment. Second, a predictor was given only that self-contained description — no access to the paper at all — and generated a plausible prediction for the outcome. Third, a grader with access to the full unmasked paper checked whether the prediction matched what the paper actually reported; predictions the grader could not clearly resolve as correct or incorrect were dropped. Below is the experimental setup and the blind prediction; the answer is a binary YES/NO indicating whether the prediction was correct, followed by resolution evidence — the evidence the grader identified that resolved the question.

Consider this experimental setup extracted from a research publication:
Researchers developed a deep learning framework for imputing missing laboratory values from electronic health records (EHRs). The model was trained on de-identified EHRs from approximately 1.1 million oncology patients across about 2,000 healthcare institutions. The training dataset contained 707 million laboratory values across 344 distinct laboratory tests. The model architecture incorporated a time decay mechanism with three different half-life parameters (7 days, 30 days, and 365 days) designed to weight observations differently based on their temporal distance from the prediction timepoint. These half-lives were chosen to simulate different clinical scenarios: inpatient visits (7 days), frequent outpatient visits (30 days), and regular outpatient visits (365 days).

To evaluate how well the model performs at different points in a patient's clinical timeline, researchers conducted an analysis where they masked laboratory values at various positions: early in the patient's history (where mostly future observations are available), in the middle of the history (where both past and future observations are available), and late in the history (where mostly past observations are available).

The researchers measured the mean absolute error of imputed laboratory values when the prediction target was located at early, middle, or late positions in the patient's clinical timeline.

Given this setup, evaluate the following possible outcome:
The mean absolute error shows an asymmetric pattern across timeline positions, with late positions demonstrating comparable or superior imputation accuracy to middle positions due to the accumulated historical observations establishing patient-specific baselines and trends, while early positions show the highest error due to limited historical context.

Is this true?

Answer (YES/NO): NO